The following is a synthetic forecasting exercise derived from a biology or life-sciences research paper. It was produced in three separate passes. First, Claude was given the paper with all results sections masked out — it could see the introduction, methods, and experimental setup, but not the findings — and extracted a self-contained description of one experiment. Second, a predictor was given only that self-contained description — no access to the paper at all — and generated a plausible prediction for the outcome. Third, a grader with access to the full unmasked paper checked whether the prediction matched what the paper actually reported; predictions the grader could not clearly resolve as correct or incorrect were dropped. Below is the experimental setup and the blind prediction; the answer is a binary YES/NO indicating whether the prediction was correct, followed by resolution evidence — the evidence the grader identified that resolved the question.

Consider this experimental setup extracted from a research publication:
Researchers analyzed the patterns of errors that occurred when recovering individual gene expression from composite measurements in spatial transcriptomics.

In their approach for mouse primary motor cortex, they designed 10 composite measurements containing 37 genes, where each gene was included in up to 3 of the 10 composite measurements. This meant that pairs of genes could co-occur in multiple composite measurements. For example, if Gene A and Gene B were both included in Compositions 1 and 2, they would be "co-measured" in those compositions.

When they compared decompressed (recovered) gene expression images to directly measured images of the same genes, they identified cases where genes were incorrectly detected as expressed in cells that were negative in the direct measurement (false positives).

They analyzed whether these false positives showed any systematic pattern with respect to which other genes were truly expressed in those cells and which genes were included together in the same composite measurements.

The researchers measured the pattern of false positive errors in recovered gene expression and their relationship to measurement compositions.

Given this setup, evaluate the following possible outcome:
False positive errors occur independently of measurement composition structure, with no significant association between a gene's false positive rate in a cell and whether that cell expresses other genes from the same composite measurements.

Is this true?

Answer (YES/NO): NO